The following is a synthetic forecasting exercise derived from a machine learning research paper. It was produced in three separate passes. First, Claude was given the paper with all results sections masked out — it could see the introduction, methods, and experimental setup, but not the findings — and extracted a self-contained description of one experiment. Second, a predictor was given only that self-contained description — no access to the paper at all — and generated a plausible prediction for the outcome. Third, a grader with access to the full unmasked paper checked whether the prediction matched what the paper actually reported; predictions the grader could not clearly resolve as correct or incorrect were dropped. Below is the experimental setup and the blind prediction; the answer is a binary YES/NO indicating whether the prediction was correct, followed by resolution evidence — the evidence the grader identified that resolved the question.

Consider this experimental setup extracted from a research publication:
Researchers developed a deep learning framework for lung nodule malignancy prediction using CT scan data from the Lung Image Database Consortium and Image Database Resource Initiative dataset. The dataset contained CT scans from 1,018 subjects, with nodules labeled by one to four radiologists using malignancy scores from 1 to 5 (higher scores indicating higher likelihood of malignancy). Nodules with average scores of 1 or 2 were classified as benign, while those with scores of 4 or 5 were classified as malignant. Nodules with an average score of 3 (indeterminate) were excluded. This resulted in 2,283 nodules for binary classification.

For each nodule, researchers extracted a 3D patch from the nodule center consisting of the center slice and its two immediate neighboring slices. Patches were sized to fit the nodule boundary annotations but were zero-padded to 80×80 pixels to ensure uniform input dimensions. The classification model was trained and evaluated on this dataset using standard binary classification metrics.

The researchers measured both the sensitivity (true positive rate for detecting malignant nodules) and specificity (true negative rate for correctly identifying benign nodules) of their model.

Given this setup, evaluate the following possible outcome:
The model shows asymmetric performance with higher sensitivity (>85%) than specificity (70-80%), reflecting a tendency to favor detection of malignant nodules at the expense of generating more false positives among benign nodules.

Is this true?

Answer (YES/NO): NO